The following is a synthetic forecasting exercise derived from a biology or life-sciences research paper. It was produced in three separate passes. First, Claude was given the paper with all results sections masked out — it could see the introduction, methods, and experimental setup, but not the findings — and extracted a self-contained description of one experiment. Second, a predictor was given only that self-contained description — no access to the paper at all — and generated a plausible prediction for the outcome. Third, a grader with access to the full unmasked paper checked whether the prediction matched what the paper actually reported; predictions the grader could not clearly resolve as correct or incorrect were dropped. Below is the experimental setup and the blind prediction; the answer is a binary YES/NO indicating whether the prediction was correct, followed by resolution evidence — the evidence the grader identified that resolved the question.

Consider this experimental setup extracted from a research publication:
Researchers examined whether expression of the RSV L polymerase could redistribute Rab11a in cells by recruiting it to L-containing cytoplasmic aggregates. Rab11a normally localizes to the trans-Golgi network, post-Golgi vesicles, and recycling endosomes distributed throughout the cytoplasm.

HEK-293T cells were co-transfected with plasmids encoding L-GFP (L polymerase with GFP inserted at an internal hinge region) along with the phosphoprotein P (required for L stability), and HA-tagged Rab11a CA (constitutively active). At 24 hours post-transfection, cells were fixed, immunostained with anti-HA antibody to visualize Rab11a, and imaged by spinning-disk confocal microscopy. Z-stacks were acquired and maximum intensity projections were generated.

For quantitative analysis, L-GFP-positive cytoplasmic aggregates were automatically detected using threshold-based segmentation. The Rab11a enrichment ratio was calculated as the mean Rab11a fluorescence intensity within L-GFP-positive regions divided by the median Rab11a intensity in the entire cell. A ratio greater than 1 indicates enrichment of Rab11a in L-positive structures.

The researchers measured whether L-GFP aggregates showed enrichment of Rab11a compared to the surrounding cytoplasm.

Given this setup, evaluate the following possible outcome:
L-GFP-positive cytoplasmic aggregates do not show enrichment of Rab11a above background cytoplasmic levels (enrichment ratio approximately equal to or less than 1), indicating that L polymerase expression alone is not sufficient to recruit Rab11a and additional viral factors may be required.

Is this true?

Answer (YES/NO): NO